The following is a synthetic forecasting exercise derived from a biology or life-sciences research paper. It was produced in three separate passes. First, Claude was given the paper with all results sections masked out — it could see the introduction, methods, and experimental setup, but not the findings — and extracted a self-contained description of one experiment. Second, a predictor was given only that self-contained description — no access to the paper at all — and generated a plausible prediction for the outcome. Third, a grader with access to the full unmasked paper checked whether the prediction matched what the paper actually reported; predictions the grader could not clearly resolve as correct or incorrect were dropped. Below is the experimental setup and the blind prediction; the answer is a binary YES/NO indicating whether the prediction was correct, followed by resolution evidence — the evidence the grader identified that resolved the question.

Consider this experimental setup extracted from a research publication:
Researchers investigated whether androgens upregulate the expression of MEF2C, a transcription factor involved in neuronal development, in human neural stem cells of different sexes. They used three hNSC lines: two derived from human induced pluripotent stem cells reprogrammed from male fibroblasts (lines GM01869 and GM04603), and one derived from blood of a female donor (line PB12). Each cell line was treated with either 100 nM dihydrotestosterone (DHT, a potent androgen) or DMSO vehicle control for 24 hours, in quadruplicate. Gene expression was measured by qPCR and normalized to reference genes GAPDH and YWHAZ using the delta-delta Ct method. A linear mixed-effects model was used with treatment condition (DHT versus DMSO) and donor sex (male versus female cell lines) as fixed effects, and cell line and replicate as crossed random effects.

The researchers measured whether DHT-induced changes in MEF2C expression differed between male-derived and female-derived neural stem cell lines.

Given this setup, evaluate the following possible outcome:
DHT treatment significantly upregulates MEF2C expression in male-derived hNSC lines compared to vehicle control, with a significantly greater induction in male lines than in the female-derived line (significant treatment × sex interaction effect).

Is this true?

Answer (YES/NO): NO